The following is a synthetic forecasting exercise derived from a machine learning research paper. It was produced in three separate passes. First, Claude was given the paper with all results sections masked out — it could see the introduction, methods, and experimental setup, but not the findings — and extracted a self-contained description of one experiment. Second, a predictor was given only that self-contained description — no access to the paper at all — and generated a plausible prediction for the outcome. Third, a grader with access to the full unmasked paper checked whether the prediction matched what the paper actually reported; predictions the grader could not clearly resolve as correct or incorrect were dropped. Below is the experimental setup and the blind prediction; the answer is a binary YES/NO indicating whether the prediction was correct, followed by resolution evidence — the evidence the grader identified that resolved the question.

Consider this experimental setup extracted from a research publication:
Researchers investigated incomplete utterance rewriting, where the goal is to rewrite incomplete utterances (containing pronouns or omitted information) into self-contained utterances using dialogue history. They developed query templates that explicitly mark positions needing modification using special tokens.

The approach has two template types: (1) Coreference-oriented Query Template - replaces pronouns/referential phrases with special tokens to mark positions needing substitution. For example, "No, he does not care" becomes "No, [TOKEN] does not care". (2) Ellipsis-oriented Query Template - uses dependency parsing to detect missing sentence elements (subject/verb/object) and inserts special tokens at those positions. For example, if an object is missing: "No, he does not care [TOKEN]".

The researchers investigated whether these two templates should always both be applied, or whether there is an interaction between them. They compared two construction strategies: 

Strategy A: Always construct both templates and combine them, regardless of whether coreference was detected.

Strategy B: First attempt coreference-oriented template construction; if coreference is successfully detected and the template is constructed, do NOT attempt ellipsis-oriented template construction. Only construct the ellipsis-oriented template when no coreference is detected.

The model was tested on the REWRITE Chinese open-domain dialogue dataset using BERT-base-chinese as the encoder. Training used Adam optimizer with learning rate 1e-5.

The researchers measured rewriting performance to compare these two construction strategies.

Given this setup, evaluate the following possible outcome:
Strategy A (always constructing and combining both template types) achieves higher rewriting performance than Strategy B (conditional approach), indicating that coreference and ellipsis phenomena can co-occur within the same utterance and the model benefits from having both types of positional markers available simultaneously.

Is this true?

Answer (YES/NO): NO